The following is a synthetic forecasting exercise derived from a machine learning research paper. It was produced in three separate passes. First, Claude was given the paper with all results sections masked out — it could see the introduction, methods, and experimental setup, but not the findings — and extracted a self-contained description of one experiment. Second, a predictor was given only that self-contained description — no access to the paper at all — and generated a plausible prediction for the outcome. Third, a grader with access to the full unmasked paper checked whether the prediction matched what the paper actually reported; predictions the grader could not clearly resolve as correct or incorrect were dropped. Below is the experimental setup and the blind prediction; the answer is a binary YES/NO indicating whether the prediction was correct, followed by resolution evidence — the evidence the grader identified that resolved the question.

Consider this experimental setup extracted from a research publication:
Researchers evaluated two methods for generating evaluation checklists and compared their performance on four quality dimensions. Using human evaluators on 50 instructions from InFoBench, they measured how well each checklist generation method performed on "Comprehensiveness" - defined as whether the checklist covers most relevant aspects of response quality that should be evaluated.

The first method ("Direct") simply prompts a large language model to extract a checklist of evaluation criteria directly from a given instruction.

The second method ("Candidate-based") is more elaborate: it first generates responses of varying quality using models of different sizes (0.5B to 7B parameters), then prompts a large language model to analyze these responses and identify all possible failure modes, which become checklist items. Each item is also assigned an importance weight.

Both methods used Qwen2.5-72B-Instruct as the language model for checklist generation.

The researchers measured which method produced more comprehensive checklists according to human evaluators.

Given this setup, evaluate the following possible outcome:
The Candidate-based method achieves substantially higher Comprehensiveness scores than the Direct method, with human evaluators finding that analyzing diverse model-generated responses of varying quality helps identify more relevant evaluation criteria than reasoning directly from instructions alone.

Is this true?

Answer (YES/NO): YES